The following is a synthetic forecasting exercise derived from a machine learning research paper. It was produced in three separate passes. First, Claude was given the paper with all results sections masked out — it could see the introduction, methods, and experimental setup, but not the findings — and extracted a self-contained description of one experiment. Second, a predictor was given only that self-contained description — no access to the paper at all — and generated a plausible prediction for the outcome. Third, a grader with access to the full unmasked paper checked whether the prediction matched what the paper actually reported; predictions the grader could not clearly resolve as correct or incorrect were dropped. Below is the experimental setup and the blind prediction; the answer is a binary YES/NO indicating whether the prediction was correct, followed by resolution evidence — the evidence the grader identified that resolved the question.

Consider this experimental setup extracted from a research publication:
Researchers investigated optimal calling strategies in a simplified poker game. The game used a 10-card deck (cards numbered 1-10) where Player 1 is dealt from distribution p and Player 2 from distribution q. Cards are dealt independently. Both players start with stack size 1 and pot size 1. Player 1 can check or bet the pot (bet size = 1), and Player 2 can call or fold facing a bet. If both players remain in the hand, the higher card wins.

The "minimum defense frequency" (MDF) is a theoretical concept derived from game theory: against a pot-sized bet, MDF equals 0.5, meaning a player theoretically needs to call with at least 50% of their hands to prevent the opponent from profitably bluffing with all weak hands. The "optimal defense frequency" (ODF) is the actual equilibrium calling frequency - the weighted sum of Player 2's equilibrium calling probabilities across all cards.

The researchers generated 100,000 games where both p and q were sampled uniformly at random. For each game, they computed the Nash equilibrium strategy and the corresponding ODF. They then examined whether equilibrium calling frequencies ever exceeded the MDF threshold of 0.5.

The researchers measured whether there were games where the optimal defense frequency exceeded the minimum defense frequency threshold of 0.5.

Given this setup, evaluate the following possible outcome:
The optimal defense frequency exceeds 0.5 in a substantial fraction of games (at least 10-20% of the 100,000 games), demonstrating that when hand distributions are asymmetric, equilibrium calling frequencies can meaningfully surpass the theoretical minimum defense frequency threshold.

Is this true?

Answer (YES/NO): NO